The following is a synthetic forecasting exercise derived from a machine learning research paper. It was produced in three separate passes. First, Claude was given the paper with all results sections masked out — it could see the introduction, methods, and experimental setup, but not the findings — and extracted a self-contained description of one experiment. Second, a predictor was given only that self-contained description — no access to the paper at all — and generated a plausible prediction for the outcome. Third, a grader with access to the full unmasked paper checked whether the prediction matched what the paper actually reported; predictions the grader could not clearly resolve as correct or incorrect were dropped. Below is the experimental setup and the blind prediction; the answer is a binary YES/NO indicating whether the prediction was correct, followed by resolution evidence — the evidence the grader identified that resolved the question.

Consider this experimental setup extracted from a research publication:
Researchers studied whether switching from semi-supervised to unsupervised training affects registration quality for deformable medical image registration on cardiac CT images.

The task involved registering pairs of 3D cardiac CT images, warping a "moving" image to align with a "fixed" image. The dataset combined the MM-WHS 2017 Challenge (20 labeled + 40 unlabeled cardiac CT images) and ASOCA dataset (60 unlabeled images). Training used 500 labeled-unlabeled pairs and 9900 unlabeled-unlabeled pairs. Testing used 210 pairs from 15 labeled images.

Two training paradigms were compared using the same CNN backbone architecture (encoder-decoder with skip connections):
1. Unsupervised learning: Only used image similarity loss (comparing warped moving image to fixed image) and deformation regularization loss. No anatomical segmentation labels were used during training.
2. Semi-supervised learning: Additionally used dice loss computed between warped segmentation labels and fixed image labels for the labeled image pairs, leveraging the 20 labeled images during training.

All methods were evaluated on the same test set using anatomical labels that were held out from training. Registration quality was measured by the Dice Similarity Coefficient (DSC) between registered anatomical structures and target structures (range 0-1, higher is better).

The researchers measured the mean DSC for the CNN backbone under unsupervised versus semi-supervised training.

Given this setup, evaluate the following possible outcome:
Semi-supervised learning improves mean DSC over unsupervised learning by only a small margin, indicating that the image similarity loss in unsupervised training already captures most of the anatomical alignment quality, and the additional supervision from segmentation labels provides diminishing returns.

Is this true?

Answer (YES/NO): NO